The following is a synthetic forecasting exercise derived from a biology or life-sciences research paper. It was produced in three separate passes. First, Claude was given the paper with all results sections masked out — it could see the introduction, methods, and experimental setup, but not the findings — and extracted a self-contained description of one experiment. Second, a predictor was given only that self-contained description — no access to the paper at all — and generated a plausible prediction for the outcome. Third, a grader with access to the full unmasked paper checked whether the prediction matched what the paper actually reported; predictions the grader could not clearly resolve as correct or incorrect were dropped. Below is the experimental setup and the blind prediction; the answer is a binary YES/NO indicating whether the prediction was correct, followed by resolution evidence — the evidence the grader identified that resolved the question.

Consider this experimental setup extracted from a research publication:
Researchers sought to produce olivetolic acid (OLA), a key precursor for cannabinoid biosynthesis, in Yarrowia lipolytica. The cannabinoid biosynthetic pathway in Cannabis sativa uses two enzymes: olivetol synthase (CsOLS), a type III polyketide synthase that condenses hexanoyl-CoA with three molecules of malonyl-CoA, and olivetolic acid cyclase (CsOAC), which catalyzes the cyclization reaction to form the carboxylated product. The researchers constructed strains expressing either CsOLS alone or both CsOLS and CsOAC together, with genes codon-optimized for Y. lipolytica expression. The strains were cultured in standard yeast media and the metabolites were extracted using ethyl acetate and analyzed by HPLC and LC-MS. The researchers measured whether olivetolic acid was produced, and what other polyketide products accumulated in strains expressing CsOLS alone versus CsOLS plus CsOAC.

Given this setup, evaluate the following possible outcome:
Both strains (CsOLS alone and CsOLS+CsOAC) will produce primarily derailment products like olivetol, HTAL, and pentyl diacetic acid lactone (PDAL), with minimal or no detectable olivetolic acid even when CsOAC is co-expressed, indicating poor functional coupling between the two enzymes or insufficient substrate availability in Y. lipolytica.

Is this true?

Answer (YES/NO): NO